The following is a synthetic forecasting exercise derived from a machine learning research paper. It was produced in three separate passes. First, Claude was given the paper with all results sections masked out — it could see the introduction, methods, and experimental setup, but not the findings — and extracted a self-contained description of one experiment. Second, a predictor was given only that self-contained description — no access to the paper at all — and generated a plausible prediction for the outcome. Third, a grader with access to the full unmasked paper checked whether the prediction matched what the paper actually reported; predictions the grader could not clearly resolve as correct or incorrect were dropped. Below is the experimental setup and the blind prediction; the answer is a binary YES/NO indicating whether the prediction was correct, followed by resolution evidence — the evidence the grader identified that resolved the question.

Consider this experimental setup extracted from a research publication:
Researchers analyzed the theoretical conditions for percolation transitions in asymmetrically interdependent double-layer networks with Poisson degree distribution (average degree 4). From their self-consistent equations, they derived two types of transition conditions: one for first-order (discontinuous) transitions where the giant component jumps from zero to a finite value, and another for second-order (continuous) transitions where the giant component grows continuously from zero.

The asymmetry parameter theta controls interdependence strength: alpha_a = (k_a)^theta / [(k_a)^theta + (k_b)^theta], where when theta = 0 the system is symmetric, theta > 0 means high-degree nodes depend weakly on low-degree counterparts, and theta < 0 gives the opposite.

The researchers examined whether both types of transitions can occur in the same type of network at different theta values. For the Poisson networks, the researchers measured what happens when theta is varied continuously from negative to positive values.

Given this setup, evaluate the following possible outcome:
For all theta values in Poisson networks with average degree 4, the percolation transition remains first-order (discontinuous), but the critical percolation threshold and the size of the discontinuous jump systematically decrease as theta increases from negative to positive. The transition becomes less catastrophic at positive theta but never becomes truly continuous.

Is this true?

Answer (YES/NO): NO